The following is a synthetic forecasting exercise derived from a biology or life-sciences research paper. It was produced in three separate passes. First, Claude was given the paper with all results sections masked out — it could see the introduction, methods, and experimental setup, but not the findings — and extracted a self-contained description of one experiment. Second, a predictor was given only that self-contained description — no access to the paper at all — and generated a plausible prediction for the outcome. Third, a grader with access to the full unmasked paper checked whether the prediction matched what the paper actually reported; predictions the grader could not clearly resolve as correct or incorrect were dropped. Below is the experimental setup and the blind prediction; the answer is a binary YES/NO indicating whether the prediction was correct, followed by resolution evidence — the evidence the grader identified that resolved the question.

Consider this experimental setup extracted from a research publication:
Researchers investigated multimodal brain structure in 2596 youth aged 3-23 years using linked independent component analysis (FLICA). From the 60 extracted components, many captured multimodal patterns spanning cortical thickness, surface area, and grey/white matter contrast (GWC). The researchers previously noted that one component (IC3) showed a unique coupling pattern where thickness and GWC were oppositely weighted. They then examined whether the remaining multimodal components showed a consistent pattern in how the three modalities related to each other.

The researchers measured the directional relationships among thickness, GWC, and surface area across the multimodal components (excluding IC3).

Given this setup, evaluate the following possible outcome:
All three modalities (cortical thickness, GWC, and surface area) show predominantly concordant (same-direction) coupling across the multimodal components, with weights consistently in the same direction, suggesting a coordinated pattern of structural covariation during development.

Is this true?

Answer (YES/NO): NO